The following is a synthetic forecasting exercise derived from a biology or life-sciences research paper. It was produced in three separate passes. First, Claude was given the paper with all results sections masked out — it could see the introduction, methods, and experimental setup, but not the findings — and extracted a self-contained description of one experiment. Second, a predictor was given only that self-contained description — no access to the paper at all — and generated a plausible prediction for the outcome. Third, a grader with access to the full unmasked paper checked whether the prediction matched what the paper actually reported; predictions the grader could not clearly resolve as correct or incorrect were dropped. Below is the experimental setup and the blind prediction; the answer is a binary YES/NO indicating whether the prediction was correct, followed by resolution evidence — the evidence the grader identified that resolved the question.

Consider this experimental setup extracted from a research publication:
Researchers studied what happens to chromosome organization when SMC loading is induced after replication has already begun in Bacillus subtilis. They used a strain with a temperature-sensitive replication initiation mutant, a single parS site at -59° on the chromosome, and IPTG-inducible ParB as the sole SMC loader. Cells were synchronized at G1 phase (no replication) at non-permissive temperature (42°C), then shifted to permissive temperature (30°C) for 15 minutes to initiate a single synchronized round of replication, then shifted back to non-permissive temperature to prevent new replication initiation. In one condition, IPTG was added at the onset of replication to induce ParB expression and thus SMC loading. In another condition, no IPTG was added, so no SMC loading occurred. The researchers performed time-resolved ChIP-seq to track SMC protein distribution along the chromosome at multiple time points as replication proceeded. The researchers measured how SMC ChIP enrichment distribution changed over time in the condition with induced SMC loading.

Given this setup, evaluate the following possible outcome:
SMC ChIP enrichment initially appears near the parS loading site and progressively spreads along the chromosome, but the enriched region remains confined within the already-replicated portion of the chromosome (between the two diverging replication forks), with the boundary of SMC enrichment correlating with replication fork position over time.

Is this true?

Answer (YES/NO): NO